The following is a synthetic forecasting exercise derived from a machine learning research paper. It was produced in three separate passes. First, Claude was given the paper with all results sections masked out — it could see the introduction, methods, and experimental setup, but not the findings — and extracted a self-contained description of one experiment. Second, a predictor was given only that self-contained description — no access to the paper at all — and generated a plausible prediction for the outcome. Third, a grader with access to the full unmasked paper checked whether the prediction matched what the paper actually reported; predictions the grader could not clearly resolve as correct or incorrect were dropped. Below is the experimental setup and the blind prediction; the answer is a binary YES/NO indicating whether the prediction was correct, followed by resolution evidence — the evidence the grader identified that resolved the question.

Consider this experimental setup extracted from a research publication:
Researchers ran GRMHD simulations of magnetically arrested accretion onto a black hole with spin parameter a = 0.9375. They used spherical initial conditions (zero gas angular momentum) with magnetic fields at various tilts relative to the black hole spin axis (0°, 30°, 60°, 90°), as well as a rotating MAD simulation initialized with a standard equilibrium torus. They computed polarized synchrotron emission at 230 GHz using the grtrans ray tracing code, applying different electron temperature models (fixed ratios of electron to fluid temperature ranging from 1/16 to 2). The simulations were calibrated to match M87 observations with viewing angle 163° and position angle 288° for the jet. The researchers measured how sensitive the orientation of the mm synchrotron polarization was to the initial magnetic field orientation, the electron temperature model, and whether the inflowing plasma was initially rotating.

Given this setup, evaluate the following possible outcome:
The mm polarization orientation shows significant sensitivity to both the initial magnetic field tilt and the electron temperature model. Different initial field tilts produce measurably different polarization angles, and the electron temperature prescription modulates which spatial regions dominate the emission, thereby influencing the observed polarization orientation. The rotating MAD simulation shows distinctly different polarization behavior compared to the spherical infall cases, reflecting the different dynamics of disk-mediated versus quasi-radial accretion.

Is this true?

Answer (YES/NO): NO